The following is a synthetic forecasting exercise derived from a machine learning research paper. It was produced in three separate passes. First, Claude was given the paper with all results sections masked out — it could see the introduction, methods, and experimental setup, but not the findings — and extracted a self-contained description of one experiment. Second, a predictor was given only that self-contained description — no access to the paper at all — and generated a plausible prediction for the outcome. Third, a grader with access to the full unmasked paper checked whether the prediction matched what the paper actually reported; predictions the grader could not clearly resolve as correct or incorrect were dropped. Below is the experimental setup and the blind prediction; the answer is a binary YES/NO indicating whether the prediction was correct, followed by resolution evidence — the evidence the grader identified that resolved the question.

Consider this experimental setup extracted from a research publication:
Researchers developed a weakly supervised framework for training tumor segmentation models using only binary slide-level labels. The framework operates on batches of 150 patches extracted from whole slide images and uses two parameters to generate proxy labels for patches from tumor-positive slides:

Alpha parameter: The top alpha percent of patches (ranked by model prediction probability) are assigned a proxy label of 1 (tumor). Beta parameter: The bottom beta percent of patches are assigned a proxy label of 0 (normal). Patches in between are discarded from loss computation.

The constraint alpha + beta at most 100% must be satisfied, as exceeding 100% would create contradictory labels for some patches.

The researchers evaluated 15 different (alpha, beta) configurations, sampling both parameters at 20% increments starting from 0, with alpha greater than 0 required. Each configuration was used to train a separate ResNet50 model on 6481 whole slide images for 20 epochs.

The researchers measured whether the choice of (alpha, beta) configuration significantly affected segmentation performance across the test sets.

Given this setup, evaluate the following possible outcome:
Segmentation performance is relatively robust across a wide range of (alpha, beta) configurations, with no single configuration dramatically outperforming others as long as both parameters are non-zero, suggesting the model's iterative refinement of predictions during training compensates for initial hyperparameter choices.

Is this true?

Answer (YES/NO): NO